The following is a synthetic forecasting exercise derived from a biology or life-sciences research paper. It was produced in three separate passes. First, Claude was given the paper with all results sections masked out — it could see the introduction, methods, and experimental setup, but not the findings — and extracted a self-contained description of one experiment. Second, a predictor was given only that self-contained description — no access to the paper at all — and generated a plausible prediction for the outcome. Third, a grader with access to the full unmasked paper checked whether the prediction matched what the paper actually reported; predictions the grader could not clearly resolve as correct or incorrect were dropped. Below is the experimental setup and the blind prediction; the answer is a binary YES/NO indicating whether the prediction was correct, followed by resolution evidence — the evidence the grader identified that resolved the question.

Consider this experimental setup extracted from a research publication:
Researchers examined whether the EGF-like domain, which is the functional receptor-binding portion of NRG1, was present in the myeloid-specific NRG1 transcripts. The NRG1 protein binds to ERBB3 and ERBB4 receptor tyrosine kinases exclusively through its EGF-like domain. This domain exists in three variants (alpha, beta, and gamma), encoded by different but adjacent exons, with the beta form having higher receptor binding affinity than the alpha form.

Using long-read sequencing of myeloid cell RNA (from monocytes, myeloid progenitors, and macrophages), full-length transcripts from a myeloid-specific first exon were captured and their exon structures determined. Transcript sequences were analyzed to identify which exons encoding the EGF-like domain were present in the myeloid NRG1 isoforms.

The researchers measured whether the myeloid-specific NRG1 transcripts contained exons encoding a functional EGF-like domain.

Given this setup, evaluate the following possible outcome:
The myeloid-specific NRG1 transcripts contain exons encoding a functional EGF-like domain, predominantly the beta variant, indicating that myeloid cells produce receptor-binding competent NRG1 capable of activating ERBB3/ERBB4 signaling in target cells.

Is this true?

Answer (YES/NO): NO